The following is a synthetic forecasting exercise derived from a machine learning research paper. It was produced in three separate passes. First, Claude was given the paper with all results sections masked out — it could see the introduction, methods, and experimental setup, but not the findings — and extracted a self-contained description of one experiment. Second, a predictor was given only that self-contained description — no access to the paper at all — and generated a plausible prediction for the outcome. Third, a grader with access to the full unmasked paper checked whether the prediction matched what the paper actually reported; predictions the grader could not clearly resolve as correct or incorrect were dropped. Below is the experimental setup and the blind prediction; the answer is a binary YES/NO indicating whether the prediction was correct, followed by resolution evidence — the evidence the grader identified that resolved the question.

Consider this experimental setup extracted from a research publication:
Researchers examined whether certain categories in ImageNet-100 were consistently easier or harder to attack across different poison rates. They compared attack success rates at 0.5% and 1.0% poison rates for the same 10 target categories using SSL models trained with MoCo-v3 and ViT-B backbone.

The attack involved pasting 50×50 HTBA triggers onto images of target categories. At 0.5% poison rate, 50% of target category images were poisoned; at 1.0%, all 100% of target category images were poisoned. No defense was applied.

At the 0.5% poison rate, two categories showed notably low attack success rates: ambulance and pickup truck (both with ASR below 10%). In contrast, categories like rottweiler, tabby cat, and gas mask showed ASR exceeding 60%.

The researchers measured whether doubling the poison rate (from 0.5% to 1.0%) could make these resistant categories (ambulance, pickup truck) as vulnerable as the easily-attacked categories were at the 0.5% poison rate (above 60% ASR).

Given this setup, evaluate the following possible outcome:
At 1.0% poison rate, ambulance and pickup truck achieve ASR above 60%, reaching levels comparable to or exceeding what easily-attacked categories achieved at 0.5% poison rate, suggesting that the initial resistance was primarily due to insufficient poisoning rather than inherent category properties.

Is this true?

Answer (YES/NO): NO